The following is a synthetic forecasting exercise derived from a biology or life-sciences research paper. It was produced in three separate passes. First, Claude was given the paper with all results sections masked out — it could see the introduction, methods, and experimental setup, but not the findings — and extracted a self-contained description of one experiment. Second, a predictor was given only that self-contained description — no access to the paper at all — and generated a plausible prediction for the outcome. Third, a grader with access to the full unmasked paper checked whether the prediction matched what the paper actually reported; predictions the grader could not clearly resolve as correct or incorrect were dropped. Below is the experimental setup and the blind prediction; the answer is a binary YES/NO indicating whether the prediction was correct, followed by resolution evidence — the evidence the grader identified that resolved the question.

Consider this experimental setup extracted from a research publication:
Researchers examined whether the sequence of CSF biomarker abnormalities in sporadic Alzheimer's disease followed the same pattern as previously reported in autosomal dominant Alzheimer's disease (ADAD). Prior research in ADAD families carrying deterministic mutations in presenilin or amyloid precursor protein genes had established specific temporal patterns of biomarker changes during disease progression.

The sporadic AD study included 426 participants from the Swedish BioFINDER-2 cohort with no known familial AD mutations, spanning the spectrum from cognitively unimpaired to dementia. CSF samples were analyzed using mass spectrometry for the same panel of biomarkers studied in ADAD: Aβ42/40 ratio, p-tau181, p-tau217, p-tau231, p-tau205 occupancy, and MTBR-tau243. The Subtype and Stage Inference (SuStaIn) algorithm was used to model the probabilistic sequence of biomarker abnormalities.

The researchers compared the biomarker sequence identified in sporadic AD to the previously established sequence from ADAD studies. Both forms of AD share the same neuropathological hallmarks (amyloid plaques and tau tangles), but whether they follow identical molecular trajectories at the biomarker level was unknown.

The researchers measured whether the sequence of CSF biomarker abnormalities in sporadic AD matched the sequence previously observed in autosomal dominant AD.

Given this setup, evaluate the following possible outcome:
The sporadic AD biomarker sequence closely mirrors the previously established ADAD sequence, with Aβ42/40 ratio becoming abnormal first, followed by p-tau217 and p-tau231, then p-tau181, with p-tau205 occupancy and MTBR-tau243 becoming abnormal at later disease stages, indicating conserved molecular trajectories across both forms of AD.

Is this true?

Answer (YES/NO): NO